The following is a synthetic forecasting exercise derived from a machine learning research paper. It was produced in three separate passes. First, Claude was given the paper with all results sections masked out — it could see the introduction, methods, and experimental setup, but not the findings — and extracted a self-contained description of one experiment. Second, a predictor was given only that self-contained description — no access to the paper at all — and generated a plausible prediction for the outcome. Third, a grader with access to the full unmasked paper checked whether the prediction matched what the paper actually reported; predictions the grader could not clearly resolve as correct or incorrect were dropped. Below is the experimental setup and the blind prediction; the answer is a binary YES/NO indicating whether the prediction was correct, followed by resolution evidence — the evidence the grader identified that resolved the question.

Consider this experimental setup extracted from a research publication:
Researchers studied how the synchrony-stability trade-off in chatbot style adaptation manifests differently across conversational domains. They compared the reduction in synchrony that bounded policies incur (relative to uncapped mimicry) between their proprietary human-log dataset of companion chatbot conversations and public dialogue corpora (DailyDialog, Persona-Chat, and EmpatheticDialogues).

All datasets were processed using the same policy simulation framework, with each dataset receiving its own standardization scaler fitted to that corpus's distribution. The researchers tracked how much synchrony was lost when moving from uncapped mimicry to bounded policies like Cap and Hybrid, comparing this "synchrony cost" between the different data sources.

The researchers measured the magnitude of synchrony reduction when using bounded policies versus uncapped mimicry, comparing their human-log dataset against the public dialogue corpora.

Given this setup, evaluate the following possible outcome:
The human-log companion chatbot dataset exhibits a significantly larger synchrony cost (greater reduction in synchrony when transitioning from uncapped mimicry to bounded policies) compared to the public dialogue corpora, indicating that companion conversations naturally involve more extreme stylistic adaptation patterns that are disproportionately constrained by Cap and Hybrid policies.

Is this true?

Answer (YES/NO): NO